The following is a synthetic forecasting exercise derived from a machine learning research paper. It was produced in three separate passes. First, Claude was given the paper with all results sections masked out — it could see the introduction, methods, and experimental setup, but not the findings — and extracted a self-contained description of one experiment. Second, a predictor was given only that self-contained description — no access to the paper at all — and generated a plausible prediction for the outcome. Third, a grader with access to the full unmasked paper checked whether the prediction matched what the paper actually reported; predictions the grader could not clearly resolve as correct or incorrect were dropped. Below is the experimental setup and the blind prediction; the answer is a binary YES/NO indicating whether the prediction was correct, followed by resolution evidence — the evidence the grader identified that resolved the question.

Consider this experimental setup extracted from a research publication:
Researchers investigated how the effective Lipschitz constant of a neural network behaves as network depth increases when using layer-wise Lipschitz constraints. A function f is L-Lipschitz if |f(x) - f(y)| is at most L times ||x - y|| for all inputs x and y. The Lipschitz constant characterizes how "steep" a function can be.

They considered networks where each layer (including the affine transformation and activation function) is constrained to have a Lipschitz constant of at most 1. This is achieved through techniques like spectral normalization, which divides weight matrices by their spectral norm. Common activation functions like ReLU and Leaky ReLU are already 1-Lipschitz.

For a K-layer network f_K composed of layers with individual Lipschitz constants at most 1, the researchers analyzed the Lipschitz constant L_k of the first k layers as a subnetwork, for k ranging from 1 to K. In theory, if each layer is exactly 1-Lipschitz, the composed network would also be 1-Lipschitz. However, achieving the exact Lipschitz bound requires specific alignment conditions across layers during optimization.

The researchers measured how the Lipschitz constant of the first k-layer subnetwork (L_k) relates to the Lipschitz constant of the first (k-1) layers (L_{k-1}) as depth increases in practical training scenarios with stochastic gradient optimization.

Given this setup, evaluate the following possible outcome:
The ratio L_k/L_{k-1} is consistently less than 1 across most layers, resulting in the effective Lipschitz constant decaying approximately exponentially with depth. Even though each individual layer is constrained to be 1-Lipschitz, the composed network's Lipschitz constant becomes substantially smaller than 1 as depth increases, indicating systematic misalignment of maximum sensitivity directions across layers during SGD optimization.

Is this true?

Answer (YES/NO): YES